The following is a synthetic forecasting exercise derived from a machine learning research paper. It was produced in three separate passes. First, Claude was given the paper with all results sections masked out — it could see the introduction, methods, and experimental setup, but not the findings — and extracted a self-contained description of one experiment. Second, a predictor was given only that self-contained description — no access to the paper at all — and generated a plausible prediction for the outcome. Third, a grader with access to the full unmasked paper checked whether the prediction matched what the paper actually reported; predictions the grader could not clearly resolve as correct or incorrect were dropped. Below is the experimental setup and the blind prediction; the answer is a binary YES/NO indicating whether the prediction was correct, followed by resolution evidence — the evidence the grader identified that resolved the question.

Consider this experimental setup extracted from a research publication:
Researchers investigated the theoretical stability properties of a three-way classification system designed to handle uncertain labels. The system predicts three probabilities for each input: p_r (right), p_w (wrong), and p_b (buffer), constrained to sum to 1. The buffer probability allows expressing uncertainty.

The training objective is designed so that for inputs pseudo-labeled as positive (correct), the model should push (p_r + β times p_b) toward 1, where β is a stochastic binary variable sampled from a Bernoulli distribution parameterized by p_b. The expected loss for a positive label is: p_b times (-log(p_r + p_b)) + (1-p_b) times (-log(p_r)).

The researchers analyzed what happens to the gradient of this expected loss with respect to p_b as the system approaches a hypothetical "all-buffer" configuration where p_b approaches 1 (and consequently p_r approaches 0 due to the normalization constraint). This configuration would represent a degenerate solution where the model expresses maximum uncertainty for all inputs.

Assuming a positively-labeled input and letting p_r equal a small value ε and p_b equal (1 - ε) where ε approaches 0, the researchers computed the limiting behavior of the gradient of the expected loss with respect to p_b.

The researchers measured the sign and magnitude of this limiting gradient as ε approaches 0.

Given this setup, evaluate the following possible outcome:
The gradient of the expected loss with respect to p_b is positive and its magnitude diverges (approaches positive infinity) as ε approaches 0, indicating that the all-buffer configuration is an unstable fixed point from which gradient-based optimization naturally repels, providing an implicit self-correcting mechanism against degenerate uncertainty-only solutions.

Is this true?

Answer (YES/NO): NO